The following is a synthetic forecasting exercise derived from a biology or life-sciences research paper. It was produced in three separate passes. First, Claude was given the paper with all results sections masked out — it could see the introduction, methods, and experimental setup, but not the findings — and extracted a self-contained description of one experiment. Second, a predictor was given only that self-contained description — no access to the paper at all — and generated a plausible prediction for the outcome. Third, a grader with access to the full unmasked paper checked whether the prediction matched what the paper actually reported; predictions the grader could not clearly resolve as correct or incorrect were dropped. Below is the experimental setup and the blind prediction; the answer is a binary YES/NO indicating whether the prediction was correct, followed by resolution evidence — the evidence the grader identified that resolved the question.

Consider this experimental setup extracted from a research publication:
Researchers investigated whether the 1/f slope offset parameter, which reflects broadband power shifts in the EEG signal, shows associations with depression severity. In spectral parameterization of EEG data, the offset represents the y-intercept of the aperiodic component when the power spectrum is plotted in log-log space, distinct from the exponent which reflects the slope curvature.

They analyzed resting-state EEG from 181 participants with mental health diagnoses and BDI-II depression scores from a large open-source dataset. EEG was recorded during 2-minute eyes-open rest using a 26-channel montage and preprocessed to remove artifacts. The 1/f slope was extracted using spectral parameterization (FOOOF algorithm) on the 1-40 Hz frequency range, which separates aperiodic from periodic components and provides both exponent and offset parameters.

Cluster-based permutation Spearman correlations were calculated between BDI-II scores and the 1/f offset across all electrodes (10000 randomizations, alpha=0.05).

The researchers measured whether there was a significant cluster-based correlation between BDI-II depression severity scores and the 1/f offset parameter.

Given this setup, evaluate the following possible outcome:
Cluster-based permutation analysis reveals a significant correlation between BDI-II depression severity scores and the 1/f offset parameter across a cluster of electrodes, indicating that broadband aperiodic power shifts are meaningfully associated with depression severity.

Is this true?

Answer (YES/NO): YES